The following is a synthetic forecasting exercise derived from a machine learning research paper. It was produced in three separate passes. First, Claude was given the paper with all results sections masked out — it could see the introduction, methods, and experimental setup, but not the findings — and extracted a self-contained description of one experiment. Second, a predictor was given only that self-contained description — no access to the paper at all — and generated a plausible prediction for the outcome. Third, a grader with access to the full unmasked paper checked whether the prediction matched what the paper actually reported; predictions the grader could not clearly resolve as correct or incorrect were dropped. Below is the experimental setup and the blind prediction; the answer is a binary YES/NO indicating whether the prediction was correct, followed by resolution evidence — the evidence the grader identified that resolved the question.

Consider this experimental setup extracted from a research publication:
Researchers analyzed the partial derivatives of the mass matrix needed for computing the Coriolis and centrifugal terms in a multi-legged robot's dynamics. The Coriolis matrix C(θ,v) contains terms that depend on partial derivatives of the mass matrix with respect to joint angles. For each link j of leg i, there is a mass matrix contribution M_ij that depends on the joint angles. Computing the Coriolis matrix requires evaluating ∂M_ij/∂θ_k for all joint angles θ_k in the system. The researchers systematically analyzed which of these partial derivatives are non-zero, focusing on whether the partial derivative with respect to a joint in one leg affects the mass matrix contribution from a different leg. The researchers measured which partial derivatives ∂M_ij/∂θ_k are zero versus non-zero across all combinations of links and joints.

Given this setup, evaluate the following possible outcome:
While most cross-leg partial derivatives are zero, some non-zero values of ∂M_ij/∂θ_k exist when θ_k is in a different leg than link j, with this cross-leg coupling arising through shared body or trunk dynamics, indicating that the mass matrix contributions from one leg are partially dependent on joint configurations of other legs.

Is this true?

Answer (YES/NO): NO